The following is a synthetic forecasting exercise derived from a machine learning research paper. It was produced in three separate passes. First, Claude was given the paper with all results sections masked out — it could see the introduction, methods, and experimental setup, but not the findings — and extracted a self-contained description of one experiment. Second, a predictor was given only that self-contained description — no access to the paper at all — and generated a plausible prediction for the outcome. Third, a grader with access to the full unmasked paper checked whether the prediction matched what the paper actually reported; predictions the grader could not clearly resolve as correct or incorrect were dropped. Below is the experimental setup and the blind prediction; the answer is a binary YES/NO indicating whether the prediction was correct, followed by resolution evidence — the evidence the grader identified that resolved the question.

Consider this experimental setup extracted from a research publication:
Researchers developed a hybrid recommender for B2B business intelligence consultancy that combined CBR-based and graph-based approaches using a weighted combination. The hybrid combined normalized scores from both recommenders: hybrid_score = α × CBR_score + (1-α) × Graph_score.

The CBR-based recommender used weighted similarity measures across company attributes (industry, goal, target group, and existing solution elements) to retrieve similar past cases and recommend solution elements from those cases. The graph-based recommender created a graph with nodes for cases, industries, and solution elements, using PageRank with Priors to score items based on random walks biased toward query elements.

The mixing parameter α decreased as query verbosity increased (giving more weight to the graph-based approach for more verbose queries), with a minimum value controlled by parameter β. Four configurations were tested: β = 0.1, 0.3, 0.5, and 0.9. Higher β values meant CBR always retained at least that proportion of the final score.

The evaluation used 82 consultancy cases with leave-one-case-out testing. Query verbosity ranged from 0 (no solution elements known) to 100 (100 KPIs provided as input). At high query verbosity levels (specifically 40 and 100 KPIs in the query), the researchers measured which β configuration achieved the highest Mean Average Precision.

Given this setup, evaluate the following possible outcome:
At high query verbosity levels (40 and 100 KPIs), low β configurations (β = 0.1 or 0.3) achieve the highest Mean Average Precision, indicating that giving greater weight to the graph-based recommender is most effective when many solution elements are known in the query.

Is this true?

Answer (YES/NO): YES